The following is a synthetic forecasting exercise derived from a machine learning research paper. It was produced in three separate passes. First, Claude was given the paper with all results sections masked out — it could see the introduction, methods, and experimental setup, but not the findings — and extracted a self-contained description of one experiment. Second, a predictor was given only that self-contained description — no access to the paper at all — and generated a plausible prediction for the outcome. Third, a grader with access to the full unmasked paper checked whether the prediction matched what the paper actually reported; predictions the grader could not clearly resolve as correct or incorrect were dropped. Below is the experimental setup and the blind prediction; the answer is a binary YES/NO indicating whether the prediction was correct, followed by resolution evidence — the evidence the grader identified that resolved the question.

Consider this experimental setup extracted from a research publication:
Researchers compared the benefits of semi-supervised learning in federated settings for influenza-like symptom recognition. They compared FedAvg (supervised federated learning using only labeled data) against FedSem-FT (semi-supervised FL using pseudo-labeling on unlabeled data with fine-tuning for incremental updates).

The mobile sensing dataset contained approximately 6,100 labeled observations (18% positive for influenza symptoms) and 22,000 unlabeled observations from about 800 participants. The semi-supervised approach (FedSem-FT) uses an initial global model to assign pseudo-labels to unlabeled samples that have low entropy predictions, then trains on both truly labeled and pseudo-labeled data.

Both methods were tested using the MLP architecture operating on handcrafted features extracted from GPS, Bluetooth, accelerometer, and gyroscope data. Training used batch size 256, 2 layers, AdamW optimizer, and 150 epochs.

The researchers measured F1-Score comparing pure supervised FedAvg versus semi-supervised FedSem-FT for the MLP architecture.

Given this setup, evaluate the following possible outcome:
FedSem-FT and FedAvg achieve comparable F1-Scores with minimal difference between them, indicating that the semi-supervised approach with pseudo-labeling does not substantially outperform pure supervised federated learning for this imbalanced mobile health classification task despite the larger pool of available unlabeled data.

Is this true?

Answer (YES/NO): YES